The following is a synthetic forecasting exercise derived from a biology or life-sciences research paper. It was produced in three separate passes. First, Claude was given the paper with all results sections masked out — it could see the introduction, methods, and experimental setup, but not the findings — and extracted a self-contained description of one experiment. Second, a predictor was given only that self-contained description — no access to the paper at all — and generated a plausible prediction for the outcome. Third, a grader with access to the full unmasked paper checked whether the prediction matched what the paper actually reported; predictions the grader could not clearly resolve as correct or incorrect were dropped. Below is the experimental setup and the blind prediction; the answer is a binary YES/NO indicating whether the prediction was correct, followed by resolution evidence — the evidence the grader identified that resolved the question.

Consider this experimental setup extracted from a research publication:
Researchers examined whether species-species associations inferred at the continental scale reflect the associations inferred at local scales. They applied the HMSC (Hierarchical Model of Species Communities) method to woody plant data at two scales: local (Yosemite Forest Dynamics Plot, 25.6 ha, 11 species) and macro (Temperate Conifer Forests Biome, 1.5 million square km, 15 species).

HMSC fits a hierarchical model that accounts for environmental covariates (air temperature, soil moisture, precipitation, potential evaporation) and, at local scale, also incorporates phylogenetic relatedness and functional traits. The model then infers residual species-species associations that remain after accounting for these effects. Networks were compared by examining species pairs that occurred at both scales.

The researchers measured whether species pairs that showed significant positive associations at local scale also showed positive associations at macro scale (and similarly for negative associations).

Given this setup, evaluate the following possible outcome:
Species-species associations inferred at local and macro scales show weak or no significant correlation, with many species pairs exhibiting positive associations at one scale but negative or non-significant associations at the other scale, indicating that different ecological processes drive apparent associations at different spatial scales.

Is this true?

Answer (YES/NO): YES